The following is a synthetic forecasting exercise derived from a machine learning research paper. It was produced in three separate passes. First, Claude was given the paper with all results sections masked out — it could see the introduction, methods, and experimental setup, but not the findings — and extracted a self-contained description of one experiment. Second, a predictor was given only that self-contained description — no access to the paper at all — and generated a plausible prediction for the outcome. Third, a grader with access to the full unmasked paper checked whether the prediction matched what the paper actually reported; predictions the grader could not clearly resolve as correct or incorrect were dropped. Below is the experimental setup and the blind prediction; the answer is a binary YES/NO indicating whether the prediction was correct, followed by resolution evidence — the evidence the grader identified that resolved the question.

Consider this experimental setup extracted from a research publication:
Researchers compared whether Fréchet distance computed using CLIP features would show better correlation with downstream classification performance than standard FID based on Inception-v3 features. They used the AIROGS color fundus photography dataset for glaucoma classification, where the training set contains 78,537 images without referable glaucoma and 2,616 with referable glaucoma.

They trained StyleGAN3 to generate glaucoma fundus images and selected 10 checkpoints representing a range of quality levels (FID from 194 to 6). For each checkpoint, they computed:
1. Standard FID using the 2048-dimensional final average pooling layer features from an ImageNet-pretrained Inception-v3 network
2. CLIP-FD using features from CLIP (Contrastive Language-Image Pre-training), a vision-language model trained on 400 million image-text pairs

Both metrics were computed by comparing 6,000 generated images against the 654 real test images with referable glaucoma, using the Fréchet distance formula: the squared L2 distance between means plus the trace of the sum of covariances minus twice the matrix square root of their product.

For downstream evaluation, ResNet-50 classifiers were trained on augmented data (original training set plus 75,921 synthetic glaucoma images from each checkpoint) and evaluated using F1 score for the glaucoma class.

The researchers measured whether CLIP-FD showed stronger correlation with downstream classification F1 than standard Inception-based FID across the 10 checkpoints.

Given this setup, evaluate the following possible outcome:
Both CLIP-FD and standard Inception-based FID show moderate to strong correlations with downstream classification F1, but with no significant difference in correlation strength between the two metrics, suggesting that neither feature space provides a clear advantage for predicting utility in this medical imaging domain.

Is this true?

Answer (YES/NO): NO